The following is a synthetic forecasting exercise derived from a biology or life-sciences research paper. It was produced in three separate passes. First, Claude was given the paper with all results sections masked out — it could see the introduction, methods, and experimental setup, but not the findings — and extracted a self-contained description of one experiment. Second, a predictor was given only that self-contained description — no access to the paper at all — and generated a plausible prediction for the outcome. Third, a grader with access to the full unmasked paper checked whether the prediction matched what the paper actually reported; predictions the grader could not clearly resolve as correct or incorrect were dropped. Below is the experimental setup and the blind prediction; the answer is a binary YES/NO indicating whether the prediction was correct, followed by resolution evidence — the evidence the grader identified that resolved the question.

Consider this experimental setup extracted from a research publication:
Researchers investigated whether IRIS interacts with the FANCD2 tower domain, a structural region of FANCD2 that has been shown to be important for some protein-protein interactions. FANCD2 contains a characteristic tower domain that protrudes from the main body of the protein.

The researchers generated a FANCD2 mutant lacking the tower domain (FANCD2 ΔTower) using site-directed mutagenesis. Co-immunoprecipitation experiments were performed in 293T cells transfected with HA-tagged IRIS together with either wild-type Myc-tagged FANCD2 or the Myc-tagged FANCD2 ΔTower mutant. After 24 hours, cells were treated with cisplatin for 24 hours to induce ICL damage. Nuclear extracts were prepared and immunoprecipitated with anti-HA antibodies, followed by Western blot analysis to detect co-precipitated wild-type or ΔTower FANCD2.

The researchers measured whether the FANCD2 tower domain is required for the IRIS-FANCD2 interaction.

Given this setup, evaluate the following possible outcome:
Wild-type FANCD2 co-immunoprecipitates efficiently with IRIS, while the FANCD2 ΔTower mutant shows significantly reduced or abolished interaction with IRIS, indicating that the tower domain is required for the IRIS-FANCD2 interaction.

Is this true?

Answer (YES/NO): YES